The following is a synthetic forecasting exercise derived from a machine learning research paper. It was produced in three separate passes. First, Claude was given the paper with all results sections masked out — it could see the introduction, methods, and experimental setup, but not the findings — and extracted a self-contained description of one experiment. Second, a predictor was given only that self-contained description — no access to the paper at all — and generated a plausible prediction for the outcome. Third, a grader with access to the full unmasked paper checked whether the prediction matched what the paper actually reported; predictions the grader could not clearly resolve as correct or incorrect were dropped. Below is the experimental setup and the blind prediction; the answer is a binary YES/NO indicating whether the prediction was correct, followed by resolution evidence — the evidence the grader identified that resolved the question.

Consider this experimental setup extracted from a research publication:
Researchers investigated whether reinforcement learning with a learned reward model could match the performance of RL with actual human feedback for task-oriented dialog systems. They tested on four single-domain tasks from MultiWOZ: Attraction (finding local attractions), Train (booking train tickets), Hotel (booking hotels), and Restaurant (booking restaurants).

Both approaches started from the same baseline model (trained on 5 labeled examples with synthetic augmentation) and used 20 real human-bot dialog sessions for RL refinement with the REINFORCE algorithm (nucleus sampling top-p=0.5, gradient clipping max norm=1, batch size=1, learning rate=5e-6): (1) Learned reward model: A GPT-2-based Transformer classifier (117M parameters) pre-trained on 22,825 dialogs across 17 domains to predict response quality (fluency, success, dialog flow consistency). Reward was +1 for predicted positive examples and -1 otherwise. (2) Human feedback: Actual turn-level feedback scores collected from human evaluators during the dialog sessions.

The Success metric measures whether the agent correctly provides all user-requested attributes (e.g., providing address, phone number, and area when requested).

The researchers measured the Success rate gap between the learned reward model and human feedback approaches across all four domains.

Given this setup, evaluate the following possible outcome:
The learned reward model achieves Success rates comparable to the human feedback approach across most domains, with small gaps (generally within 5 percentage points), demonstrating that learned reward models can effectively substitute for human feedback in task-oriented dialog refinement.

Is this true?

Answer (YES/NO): NO